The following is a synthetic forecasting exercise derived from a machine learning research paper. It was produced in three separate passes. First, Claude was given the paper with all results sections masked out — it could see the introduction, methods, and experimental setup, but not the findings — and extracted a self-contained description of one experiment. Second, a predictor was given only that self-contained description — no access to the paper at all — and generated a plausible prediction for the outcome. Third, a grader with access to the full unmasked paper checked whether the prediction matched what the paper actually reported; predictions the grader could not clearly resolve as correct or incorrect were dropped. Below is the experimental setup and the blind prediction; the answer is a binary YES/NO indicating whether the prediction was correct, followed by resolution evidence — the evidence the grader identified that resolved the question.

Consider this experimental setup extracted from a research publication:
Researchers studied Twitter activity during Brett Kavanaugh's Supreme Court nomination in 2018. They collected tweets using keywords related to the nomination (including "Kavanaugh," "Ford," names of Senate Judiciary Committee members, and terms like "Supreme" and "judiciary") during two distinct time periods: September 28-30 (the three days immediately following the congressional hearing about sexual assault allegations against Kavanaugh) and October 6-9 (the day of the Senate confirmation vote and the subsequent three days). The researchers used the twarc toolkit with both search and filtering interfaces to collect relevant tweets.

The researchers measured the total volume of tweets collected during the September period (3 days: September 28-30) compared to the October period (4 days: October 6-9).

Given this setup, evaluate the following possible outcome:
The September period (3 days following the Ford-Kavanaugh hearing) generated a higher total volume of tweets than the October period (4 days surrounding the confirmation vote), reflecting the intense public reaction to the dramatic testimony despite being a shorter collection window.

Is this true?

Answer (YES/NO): YES